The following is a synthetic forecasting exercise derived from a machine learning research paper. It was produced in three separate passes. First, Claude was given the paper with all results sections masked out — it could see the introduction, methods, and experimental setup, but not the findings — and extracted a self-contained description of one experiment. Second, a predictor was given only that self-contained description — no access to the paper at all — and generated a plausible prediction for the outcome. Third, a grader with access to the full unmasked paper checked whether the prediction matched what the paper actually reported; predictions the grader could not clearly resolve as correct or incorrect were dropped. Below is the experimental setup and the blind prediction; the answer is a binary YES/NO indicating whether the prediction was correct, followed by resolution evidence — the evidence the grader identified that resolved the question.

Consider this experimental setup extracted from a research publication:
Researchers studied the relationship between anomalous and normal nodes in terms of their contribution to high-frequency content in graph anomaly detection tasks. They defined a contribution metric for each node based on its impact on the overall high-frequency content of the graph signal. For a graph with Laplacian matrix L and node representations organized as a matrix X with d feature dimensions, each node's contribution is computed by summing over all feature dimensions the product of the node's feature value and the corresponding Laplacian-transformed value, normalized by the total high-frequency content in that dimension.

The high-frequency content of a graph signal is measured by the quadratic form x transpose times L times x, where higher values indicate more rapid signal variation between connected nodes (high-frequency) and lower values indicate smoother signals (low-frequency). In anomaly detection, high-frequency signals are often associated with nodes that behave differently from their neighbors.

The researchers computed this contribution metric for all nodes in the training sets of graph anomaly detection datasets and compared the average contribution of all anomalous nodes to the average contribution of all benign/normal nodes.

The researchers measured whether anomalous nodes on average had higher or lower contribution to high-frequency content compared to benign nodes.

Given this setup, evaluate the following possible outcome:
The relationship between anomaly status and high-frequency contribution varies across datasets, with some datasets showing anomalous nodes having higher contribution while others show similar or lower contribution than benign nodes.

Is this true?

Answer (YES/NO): YES